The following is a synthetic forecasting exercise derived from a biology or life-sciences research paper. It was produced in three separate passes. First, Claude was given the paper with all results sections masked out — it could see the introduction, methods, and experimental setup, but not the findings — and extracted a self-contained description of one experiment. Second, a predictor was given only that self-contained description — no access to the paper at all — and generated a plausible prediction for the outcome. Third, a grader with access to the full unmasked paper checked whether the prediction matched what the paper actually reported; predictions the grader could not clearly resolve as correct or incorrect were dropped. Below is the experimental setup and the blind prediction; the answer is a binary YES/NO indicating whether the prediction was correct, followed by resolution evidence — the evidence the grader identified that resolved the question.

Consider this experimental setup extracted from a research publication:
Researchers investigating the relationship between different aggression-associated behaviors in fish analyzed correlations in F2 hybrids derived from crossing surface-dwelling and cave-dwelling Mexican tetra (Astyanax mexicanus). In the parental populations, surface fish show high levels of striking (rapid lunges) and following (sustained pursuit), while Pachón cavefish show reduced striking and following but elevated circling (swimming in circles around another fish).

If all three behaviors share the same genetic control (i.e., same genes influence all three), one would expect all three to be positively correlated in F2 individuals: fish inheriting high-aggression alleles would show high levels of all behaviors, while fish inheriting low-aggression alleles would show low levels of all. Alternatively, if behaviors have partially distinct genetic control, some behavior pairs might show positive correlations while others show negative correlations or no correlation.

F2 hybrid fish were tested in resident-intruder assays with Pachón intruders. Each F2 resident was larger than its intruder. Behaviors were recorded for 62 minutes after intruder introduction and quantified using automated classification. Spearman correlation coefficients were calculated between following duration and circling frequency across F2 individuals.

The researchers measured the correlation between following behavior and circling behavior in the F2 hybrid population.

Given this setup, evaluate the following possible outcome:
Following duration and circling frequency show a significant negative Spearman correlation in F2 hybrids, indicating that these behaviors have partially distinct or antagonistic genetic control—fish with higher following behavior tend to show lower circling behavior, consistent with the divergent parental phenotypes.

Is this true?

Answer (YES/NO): NO